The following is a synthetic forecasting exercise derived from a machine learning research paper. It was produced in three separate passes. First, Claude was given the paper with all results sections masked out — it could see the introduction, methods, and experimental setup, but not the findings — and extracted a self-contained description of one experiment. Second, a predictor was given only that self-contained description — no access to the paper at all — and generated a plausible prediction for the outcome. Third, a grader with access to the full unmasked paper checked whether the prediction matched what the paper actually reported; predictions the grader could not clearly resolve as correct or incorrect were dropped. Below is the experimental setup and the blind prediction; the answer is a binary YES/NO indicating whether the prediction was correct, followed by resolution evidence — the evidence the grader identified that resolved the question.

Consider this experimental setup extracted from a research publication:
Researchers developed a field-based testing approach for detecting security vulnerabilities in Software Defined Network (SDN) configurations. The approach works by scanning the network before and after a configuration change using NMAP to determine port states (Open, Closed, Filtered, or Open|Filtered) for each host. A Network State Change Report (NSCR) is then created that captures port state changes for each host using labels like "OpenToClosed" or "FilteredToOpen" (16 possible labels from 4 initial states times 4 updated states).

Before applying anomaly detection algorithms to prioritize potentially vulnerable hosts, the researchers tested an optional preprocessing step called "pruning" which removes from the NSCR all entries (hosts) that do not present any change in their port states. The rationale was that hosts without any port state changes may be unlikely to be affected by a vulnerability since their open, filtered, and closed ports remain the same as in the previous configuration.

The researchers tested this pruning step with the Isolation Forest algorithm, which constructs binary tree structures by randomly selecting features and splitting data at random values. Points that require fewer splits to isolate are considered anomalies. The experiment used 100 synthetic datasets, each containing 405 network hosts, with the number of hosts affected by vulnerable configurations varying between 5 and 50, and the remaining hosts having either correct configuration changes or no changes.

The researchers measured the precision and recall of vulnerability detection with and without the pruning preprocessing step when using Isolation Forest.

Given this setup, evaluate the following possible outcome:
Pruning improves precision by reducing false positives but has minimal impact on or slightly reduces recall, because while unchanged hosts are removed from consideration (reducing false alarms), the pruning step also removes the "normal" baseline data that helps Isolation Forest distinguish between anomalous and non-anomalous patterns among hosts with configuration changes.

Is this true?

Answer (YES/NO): NO